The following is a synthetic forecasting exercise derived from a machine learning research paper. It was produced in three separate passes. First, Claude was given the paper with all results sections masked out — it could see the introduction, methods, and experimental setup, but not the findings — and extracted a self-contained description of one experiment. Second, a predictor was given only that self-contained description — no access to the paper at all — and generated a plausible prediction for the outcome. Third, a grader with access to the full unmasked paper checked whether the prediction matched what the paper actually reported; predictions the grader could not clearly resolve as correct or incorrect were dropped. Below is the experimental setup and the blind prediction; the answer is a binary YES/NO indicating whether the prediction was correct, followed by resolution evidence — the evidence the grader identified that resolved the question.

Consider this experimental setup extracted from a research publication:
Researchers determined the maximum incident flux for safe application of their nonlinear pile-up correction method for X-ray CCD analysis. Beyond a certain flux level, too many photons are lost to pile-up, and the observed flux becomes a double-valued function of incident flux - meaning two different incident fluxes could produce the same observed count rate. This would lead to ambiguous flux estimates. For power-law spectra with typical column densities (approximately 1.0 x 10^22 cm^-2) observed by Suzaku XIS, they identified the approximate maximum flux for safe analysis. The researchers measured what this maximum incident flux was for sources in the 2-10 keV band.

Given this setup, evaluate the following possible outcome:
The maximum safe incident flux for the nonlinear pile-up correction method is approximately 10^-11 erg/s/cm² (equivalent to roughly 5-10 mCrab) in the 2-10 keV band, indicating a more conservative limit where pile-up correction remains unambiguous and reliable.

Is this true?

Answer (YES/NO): NO